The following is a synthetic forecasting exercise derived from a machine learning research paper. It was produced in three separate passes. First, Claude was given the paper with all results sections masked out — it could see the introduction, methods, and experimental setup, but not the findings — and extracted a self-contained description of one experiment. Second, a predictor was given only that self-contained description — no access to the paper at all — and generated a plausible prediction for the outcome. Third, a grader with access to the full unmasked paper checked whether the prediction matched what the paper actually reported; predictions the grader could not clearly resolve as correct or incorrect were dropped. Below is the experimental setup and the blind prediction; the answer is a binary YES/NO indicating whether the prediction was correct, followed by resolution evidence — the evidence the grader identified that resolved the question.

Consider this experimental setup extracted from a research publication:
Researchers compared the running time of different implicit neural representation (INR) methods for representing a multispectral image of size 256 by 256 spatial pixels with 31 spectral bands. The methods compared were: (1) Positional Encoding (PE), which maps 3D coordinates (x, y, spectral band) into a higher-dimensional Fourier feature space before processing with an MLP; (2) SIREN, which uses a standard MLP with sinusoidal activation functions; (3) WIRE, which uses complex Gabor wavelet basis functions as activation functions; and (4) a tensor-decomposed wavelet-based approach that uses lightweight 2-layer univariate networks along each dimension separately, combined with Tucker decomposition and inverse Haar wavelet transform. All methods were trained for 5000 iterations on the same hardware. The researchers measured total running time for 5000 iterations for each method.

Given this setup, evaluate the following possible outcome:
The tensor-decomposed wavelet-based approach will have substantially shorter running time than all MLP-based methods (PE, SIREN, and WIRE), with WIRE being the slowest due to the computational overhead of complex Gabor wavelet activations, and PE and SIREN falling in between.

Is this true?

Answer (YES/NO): YES